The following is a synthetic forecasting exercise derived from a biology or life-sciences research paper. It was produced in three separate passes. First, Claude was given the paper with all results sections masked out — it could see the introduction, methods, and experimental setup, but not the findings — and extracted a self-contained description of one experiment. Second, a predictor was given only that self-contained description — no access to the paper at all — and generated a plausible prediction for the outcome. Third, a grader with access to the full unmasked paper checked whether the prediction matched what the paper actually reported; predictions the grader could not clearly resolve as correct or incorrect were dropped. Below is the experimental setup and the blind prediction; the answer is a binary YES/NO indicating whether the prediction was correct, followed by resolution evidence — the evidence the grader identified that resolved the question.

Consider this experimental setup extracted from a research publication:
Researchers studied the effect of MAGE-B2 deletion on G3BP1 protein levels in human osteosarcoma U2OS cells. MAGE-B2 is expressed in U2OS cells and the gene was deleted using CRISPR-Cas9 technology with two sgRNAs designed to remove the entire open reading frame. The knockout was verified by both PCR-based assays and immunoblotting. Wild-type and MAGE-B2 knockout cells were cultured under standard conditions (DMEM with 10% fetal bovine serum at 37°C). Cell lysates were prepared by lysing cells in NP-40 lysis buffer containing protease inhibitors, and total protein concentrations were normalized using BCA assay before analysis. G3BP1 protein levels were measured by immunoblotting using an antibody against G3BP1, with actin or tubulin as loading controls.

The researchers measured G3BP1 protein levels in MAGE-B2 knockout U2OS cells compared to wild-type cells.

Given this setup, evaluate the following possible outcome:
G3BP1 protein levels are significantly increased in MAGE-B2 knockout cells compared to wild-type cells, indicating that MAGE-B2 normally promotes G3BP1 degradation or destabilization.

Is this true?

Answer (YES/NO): NO